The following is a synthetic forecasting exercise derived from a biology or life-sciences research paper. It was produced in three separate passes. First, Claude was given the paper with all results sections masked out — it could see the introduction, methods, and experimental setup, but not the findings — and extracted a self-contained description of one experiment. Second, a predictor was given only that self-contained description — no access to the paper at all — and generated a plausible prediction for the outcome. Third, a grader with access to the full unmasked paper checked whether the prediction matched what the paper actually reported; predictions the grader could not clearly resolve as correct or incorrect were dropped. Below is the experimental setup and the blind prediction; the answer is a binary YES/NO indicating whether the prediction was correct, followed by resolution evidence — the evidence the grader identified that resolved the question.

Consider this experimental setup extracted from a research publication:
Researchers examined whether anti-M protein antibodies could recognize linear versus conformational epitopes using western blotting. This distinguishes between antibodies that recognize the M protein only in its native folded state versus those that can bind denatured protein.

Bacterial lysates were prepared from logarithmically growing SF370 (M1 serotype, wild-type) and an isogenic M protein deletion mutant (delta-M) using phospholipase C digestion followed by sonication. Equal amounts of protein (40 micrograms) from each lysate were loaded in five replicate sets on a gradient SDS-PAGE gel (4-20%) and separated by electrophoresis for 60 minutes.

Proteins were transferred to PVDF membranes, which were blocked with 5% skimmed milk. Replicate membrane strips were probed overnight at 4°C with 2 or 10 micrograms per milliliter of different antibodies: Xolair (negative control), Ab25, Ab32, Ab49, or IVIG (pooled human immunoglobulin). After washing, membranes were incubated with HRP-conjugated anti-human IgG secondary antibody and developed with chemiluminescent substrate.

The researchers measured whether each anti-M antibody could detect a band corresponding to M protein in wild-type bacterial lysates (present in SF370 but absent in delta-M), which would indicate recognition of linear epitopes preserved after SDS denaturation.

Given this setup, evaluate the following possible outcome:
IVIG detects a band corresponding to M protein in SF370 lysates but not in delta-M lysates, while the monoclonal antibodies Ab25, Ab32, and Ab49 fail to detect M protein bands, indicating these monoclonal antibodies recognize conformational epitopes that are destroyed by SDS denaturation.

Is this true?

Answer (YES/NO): NO